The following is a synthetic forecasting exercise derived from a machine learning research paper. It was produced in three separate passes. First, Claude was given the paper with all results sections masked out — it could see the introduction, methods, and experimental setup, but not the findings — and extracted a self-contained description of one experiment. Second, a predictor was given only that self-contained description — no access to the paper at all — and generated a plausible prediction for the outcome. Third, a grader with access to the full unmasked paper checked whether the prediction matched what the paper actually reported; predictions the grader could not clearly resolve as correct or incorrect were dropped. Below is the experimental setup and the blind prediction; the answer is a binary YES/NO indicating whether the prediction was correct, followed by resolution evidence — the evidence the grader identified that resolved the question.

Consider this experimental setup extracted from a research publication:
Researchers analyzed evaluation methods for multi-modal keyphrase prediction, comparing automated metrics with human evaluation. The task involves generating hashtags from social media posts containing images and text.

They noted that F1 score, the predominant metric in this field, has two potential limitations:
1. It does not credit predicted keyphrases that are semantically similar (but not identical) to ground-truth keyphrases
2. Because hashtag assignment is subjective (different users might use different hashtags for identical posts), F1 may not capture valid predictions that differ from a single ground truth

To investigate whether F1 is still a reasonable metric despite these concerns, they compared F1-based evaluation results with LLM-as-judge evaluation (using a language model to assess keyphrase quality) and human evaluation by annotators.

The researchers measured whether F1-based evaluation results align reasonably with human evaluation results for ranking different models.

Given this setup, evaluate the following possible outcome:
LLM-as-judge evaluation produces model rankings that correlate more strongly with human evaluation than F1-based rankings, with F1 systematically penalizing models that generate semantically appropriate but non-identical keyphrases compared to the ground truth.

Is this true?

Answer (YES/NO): NO